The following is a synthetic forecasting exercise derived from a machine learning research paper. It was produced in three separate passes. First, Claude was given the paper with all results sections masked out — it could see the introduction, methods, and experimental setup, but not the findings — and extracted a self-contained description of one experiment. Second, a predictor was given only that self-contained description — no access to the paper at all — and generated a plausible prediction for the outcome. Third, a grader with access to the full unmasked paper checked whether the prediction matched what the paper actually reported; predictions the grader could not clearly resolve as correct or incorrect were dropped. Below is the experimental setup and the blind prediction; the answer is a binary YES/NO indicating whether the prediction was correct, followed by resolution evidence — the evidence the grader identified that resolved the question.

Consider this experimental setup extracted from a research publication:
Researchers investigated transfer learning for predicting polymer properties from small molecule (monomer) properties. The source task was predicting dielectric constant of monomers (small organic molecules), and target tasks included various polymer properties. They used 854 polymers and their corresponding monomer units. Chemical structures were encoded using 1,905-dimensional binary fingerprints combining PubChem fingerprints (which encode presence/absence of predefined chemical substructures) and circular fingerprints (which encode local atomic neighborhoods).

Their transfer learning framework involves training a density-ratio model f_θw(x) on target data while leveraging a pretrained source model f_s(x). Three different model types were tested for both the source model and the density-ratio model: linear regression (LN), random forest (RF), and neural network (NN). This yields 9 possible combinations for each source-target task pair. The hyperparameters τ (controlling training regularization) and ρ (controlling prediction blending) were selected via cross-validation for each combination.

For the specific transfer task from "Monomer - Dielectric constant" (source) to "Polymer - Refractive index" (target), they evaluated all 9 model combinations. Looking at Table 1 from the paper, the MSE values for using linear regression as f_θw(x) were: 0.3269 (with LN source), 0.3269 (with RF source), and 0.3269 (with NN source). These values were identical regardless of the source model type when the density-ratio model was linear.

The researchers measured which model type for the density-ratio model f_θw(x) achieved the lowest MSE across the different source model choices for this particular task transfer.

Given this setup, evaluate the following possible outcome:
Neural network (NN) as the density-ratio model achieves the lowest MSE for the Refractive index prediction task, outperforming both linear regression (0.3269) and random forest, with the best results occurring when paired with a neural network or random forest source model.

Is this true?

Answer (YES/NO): NO